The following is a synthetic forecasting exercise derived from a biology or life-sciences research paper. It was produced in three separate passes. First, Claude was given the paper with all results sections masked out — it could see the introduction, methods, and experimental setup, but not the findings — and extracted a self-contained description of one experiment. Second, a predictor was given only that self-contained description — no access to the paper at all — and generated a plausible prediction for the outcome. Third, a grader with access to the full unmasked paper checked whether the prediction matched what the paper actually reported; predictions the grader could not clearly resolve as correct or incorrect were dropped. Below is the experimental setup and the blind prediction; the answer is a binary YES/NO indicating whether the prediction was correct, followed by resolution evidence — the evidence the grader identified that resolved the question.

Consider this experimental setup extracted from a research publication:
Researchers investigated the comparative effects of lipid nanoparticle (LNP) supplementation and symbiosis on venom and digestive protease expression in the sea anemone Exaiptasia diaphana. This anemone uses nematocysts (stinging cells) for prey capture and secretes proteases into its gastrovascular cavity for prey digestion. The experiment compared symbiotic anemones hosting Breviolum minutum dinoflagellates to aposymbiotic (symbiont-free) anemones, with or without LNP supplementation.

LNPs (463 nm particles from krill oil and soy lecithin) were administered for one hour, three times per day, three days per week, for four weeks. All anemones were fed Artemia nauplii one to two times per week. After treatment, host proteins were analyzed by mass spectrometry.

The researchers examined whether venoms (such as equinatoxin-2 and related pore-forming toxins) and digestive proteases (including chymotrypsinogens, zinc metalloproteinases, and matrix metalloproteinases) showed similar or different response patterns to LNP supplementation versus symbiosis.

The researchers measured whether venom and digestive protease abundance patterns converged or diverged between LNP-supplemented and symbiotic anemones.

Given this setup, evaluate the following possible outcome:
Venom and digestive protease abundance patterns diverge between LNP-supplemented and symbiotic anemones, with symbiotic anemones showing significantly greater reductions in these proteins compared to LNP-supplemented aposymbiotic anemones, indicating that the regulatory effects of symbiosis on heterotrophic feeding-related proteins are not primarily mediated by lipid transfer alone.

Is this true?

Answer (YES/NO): NO